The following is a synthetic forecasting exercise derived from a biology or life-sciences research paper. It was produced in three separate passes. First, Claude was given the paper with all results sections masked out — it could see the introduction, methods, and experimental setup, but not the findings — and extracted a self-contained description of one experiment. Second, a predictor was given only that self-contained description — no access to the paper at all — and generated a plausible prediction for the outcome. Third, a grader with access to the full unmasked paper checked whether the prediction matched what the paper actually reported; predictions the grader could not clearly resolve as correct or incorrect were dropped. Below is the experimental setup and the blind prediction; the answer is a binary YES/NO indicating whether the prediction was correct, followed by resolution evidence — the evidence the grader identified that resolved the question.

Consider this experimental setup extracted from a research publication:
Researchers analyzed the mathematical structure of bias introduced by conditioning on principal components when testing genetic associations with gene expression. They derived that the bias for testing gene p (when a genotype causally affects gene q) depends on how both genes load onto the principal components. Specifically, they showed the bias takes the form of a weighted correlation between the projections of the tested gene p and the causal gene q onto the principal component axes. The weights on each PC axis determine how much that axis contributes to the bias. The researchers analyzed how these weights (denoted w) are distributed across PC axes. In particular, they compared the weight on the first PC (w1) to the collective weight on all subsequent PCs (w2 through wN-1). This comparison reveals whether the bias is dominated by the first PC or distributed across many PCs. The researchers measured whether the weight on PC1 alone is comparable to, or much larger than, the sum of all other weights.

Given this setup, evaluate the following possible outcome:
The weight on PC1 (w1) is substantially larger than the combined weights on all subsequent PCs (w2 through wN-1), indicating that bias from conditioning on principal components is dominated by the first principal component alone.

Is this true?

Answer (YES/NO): NO